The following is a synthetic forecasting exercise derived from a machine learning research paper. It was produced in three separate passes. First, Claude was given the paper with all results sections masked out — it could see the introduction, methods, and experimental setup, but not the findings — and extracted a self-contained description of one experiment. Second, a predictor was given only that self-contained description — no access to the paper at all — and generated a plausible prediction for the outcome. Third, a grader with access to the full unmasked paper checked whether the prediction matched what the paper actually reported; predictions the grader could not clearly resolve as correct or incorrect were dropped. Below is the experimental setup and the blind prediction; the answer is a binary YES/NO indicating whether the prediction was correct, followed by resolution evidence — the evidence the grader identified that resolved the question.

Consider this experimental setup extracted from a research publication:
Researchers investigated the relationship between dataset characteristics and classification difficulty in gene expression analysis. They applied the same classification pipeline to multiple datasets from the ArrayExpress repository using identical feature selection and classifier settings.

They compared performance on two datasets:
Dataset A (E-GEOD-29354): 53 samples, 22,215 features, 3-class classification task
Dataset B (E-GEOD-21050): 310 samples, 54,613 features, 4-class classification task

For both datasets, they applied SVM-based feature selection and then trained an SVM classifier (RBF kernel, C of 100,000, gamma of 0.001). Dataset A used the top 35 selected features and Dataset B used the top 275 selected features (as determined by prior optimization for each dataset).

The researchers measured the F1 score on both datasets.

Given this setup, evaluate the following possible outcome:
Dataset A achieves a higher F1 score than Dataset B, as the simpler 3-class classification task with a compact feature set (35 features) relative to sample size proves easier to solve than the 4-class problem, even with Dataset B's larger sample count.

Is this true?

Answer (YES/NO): YES